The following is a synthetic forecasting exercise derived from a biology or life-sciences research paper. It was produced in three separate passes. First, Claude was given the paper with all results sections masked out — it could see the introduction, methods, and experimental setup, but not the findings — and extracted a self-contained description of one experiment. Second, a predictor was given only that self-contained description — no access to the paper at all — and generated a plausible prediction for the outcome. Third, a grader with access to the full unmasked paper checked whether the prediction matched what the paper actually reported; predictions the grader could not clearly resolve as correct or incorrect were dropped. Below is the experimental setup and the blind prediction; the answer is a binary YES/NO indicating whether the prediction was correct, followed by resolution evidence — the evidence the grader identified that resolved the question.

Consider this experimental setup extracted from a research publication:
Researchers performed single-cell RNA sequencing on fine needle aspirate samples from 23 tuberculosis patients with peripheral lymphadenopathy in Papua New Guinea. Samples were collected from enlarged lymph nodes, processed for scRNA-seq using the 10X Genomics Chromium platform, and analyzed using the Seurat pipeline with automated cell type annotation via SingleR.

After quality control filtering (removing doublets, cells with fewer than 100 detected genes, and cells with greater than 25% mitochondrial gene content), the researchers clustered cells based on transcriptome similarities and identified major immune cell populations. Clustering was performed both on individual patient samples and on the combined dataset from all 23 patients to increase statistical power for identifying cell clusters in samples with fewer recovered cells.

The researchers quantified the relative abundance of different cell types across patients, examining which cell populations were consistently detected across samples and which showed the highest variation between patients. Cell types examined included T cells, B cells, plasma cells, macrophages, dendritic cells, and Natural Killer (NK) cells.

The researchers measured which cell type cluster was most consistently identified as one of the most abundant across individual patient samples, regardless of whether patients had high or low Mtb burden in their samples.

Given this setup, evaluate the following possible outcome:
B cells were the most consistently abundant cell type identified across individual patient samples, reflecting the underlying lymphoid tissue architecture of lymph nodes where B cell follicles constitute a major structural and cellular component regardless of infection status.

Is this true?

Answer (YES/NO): NO